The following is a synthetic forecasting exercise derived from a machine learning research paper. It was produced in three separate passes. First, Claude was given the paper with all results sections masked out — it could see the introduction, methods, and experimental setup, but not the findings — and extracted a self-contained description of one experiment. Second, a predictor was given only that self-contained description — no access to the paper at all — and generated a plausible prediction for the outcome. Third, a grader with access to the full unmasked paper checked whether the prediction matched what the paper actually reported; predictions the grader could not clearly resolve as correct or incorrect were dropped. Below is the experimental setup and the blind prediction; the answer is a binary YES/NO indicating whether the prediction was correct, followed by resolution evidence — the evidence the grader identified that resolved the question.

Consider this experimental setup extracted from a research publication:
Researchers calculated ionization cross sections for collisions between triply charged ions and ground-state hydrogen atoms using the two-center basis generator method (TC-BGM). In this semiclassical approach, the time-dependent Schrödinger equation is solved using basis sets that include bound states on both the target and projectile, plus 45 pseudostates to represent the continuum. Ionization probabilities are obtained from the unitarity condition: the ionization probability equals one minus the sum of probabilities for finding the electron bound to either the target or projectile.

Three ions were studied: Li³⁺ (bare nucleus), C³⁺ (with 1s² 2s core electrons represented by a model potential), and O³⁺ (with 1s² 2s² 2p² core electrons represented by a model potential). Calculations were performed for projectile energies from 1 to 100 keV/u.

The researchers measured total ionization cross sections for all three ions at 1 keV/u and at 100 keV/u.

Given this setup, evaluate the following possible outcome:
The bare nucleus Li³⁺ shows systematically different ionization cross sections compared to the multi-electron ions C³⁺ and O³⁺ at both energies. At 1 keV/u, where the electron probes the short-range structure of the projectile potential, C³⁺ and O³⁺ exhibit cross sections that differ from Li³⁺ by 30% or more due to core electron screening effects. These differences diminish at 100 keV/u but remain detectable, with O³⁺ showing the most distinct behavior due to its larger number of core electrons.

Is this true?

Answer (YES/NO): NO